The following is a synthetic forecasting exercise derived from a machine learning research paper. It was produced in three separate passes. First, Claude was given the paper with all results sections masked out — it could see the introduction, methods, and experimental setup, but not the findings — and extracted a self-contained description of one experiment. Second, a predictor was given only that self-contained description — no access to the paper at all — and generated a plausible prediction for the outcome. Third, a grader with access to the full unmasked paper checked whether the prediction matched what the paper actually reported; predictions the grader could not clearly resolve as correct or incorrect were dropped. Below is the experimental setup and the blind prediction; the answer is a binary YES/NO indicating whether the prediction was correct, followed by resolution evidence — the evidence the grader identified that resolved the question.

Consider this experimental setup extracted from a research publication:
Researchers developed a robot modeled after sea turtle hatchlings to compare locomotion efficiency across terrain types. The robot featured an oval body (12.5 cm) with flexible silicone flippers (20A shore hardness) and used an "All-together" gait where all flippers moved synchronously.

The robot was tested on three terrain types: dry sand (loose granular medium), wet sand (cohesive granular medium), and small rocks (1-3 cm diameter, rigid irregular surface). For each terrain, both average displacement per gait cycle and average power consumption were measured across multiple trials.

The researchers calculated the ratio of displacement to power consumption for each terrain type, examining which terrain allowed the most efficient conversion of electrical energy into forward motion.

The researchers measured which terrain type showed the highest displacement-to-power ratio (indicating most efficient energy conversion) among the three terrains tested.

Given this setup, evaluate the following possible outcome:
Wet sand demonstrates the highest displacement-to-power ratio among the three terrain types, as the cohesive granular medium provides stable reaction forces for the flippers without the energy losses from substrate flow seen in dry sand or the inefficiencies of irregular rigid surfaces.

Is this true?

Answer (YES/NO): NO